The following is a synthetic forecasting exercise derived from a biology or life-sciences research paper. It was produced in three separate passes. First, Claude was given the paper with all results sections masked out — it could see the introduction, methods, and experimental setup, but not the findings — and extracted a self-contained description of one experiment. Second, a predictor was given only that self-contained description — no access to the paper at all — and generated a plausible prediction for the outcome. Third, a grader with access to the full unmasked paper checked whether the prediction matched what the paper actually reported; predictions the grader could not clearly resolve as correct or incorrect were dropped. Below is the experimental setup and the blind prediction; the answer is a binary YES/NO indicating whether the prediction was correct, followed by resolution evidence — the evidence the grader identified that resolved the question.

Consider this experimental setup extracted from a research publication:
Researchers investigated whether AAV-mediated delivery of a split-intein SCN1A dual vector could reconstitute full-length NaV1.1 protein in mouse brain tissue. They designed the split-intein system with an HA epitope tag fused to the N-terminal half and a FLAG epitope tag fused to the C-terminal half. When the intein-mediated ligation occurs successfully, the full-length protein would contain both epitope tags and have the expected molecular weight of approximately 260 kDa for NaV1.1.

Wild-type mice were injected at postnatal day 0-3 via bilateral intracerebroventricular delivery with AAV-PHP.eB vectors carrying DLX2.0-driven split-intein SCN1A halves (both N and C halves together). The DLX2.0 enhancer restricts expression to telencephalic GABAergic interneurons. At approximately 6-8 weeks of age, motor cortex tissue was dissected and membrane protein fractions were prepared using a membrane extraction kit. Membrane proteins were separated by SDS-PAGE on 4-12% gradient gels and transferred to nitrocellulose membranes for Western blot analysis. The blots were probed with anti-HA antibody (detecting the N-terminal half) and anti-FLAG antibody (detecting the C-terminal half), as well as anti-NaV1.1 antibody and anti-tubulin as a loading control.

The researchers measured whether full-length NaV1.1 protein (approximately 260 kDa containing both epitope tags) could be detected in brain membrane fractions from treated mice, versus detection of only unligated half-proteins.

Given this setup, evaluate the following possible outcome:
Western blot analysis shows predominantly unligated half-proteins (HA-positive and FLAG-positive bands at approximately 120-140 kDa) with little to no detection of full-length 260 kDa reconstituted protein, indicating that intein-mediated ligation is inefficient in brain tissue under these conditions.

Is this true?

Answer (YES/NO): NO